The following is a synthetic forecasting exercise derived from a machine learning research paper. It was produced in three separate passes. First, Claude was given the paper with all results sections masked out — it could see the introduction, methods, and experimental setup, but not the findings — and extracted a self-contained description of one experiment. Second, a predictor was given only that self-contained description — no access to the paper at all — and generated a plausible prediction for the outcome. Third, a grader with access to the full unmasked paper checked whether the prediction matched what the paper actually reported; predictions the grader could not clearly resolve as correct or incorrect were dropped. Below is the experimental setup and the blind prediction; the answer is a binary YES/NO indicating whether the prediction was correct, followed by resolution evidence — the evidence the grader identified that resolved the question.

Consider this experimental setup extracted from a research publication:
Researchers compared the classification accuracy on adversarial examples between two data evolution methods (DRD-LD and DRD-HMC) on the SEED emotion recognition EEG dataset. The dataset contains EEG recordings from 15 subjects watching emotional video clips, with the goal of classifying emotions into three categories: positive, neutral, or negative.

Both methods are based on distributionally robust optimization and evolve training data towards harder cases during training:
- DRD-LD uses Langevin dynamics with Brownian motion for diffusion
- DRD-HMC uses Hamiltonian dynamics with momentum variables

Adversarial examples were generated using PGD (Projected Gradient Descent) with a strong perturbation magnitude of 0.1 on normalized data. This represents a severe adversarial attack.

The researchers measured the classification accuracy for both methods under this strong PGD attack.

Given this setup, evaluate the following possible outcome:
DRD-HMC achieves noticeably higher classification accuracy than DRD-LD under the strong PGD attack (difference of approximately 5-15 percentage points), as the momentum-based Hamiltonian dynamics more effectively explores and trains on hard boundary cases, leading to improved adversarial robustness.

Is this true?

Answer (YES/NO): NO